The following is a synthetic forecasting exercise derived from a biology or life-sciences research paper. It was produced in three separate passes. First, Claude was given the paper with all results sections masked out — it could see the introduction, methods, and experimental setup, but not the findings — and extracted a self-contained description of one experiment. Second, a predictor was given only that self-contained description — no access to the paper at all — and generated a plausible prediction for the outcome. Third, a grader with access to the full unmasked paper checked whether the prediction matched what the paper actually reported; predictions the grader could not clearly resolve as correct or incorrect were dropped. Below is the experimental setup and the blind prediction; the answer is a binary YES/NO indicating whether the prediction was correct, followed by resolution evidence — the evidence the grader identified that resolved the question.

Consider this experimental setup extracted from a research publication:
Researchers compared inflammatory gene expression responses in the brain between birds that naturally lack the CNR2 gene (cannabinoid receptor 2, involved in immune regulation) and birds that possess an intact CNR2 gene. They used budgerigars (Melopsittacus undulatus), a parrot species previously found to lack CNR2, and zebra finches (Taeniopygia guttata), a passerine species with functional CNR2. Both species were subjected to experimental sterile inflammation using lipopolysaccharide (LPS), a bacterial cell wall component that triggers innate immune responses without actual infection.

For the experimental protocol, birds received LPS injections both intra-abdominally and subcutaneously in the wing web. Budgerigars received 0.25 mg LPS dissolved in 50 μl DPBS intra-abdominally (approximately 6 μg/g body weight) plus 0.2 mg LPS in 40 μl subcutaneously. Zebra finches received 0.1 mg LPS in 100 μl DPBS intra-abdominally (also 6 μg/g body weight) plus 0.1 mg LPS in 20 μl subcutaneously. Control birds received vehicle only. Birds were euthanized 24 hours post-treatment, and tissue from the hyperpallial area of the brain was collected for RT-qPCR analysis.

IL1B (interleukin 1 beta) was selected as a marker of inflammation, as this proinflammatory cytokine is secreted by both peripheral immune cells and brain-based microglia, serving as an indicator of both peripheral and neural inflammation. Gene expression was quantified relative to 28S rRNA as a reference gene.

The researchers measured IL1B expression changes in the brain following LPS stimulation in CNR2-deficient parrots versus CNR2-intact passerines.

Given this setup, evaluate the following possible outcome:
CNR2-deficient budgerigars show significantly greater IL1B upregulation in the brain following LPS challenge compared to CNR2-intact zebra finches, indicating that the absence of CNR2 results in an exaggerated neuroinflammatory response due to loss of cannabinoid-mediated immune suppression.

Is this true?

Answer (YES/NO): YES